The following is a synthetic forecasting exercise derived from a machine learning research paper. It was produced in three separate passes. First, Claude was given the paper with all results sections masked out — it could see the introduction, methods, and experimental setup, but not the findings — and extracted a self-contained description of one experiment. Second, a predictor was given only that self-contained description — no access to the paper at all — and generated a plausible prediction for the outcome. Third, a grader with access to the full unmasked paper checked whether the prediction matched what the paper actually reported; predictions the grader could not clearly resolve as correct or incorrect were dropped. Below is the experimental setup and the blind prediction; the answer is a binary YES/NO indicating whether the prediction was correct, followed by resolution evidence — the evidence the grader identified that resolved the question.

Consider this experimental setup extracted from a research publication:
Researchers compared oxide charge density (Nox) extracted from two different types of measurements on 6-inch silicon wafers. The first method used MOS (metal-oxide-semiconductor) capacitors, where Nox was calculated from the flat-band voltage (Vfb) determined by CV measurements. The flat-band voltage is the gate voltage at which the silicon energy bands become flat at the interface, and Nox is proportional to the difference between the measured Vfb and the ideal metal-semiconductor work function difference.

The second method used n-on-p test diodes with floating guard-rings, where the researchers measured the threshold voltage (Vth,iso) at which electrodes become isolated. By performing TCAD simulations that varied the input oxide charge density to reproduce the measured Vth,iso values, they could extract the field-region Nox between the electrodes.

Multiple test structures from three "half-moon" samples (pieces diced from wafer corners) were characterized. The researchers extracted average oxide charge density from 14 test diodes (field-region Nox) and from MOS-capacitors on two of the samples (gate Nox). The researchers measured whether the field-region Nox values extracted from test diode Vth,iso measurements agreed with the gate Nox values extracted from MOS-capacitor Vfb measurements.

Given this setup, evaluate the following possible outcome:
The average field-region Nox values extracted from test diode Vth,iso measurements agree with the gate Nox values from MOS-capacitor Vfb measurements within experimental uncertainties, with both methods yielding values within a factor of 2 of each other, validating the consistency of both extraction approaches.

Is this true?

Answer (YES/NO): YES